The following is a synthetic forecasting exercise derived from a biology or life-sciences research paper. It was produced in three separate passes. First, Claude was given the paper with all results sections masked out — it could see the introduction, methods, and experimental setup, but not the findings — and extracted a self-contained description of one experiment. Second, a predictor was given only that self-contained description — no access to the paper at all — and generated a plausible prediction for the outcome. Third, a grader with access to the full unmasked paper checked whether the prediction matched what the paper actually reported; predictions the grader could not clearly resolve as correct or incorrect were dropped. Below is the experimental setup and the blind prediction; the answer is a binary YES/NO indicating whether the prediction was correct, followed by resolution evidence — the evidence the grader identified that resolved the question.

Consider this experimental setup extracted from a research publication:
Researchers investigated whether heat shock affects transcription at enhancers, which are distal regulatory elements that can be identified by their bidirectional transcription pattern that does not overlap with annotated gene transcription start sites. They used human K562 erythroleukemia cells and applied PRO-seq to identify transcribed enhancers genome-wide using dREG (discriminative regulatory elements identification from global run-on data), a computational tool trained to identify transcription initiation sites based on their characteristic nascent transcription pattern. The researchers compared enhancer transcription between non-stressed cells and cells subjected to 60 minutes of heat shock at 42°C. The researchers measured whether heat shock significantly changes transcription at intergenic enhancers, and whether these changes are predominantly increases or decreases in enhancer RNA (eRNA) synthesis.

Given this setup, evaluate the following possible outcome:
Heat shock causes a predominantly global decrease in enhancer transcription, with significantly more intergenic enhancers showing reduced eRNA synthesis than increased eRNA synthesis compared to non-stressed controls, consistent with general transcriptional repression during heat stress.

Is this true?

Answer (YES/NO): NO